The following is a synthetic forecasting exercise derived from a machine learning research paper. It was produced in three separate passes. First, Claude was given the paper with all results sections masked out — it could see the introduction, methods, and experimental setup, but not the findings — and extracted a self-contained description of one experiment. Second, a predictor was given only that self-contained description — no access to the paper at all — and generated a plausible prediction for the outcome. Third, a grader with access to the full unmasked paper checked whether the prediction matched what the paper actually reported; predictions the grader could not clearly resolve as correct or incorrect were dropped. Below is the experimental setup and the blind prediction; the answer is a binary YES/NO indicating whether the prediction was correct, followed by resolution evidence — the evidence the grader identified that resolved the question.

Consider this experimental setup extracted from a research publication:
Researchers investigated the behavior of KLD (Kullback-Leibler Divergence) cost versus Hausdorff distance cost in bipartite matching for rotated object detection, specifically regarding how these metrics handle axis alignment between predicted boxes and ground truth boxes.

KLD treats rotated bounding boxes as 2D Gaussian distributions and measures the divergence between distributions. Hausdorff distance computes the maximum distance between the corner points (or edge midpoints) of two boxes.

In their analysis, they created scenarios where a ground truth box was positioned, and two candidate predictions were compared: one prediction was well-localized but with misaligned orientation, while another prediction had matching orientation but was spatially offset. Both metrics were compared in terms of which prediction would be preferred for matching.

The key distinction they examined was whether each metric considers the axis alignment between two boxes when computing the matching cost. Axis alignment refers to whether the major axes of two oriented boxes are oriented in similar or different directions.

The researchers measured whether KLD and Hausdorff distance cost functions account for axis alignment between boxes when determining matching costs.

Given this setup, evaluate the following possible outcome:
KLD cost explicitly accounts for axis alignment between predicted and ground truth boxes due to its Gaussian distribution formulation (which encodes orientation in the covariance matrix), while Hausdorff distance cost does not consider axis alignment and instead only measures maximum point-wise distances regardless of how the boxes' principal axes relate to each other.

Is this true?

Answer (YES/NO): NO